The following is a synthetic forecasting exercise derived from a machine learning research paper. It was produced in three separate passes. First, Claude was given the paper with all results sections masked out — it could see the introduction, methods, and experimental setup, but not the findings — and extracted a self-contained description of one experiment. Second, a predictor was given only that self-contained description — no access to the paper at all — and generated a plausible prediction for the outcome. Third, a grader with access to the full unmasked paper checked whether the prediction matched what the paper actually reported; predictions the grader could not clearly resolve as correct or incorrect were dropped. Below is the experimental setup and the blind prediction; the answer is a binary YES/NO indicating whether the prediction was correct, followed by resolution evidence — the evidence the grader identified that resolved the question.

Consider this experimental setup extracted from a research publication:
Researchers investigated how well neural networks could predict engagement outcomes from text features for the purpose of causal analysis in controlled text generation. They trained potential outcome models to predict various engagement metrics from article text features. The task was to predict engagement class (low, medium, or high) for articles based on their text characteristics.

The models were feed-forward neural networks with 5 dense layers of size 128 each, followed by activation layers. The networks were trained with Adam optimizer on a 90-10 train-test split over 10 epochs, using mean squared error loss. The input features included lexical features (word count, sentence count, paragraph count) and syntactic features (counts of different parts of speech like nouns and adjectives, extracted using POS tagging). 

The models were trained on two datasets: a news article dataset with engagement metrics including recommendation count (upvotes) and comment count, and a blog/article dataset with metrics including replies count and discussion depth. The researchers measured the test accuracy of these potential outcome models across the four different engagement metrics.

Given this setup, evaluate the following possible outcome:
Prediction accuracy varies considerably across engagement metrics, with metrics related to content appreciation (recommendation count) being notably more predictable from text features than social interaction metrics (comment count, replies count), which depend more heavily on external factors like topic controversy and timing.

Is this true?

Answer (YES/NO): NO